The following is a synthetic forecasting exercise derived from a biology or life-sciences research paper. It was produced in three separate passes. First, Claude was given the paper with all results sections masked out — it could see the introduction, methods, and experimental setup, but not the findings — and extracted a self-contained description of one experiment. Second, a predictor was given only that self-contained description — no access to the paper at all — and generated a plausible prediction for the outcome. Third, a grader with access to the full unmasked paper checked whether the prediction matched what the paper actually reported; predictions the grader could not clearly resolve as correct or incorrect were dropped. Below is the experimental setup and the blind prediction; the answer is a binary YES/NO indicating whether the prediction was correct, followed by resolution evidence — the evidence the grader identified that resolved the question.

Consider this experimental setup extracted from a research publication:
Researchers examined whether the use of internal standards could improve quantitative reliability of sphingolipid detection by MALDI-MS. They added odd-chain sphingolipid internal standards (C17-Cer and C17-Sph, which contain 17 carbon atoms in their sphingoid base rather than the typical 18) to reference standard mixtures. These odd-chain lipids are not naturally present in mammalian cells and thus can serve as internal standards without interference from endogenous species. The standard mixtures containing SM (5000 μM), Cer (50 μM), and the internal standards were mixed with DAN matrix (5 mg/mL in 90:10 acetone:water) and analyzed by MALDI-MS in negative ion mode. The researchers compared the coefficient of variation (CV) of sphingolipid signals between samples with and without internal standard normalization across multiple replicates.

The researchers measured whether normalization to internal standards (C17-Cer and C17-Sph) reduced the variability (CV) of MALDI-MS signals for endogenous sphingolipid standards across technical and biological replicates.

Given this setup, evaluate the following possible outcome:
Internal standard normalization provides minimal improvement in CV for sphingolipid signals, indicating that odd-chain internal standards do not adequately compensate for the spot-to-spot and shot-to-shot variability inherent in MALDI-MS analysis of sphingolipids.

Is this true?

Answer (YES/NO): NO